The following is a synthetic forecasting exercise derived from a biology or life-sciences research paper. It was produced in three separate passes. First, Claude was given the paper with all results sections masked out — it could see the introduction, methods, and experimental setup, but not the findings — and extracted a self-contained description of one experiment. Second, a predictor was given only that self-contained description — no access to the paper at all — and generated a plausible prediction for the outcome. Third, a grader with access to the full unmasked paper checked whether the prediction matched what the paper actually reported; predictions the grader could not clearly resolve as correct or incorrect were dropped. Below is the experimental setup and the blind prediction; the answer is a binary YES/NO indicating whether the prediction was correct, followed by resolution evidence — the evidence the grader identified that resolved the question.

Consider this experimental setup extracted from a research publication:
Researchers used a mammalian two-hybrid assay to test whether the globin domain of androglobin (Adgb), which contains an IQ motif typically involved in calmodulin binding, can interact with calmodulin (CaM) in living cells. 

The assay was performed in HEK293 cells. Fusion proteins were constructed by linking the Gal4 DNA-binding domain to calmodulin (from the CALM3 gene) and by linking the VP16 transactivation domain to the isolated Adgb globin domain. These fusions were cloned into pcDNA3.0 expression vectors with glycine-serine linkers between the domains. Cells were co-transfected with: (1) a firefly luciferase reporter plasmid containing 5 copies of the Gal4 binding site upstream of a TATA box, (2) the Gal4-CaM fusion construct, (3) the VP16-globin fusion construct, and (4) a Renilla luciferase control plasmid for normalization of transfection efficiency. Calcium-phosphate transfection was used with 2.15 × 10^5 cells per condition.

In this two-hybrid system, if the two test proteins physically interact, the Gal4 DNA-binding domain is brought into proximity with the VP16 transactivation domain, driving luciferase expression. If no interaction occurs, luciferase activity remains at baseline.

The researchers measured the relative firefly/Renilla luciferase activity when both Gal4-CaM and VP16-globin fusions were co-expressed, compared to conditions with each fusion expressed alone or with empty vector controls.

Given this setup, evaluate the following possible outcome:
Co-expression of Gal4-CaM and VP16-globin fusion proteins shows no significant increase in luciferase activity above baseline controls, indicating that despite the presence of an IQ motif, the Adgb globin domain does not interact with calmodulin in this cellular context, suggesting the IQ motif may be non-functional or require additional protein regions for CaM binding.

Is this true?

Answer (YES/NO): NO